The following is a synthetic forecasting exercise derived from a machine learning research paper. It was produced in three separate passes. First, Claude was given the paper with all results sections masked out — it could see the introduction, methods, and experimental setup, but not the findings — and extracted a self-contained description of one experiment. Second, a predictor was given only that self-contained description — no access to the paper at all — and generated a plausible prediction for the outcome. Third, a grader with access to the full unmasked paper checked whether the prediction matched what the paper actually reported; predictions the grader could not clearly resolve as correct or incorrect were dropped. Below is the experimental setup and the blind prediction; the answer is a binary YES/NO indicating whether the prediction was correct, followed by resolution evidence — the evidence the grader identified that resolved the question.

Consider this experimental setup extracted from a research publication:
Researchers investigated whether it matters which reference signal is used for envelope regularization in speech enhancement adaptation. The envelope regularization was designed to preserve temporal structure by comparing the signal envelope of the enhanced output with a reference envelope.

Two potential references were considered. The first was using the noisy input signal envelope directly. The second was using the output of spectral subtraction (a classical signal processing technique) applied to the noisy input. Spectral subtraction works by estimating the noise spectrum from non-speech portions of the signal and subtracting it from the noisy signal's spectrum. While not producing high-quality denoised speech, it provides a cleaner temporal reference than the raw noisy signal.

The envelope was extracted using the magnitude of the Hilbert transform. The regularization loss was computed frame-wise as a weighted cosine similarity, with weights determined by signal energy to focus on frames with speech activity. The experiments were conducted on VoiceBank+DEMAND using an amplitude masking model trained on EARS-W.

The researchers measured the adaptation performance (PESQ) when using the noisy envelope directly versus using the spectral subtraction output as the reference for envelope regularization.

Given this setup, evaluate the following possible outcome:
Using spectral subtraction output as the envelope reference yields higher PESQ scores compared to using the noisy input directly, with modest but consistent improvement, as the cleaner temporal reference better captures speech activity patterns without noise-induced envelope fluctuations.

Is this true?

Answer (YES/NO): YES